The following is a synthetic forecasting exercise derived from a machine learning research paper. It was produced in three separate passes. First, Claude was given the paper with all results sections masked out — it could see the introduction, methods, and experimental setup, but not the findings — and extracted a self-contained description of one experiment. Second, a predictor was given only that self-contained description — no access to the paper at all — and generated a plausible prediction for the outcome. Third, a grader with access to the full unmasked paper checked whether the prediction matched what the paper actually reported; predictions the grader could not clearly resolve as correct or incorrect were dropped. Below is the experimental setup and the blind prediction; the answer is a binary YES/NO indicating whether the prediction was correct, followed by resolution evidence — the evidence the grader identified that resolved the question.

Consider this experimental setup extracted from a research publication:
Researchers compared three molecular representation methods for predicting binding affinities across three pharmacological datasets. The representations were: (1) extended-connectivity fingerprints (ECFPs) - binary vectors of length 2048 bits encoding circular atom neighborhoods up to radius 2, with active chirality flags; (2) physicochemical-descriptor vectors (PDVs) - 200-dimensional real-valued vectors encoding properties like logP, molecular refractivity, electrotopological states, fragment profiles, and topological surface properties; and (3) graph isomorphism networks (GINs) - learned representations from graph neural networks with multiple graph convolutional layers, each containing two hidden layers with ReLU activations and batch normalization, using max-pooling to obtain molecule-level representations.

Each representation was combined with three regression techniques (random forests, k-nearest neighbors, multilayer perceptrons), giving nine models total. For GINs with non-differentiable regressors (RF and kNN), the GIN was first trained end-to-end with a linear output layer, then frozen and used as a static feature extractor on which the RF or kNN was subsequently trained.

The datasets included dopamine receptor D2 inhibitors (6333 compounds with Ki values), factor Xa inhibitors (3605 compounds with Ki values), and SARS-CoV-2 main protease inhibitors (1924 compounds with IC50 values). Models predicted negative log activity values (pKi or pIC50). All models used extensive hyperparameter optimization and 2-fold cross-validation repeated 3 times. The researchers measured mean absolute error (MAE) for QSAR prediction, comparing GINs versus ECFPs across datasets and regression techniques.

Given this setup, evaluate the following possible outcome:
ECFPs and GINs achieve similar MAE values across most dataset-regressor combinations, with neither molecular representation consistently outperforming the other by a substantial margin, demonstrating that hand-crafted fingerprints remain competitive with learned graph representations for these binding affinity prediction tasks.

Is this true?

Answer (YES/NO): NO